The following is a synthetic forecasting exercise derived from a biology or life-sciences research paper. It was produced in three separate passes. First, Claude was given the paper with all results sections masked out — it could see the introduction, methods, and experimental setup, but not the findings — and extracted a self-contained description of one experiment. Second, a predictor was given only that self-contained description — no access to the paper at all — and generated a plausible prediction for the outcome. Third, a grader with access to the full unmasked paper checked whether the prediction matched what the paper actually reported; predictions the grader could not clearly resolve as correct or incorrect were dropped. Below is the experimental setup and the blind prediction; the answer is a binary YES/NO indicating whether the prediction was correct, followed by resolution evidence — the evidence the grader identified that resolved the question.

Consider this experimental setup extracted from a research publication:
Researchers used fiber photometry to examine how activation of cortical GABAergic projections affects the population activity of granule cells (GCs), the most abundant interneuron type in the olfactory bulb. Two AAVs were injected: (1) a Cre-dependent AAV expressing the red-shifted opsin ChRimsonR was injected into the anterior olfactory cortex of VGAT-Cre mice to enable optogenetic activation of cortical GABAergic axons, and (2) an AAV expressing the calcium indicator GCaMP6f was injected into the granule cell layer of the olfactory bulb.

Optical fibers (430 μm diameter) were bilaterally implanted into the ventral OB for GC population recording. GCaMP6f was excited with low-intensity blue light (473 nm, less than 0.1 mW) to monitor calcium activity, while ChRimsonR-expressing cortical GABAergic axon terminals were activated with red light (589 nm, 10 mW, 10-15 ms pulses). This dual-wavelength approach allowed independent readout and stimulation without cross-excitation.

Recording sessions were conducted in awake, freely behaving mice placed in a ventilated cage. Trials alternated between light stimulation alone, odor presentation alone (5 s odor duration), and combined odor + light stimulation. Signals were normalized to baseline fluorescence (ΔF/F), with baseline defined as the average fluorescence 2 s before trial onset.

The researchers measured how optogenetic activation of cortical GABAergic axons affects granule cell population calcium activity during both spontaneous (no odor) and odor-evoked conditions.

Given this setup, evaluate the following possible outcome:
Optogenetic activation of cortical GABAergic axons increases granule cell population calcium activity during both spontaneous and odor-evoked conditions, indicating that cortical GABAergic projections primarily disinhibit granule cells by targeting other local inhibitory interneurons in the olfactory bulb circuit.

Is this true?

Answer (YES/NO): NO